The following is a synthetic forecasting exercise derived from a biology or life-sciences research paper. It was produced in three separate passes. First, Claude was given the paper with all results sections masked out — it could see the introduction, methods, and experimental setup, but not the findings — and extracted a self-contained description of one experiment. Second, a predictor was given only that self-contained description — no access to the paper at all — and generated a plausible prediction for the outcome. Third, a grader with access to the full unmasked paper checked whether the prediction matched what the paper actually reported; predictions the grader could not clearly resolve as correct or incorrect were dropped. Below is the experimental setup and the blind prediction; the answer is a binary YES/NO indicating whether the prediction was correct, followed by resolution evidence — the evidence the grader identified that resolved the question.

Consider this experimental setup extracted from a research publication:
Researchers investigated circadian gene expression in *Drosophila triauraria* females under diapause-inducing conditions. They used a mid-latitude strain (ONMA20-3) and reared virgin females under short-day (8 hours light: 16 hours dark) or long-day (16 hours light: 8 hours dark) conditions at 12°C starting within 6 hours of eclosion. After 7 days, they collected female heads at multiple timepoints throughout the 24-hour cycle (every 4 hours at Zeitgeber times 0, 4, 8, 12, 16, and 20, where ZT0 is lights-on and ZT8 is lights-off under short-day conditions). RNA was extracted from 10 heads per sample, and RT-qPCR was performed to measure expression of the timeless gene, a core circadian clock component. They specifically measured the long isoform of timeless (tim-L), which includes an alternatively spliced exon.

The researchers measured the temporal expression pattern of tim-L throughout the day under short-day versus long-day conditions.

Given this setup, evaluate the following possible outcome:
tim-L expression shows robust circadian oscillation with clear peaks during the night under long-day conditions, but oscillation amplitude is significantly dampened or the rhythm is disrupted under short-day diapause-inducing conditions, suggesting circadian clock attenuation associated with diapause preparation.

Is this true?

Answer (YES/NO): NO